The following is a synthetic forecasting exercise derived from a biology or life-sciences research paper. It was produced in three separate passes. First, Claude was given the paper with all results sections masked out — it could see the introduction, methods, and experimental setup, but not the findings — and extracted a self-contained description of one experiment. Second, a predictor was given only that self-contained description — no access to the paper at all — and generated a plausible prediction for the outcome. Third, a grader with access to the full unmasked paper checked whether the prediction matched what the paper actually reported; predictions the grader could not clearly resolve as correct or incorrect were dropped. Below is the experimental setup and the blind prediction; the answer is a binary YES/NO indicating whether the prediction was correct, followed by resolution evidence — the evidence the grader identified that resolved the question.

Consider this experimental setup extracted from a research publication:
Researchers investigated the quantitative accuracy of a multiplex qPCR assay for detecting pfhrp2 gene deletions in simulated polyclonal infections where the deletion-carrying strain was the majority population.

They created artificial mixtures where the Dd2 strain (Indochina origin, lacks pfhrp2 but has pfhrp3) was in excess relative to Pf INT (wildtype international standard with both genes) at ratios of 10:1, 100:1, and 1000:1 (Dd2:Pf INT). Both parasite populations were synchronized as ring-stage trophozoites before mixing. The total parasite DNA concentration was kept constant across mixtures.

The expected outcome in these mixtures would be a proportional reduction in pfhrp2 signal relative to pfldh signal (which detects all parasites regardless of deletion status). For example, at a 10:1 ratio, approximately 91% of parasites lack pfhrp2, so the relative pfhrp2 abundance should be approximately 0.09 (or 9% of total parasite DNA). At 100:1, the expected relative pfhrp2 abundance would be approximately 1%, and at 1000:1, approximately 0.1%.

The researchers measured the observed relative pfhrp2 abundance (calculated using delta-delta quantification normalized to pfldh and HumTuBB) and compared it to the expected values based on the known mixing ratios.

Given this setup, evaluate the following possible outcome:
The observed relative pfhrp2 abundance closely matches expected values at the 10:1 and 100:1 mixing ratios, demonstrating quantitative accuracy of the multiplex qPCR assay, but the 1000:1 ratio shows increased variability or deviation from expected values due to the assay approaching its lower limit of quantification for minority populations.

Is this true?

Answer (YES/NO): NO